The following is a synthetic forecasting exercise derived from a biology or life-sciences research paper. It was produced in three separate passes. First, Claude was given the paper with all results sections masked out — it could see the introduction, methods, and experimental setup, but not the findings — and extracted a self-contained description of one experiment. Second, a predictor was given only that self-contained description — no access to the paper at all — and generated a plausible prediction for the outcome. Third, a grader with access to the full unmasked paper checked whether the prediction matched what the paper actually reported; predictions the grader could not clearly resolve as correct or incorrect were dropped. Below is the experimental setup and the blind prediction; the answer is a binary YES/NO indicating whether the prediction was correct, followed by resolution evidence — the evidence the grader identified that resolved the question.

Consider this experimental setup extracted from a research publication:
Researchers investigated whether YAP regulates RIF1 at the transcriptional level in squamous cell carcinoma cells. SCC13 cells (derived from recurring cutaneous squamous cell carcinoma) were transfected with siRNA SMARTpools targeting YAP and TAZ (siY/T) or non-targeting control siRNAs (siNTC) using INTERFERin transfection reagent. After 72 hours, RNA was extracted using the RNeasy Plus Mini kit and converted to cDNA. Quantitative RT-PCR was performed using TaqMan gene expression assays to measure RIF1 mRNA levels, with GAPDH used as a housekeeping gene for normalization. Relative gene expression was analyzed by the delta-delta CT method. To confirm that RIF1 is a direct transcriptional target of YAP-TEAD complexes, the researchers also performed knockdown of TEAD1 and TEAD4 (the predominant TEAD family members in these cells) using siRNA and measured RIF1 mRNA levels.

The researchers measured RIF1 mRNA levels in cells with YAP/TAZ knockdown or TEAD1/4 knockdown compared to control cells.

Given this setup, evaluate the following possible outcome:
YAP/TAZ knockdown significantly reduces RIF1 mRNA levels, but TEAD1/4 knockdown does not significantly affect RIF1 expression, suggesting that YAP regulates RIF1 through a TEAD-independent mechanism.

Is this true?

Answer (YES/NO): NO